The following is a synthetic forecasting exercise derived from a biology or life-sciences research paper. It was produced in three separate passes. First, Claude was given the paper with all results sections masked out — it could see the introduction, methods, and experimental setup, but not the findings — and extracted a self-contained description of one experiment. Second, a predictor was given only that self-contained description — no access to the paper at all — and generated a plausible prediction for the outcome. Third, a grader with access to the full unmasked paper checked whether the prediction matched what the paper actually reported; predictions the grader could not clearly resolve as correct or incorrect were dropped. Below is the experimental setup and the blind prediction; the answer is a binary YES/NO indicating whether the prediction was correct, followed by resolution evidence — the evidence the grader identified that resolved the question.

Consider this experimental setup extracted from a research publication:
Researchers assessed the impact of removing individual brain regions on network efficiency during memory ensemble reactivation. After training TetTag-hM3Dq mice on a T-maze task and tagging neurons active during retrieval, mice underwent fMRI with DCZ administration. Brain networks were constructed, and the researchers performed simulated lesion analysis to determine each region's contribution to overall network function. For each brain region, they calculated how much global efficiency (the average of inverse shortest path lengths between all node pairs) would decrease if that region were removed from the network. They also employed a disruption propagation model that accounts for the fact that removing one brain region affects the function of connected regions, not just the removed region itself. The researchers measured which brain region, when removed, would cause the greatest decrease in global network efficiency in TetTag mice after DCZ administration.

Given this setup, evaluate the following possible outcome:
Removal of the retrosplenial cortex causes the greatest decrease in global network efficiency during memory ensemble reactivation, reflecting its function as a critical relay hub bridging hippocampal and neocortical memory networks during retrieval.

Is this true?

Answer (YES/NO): NO